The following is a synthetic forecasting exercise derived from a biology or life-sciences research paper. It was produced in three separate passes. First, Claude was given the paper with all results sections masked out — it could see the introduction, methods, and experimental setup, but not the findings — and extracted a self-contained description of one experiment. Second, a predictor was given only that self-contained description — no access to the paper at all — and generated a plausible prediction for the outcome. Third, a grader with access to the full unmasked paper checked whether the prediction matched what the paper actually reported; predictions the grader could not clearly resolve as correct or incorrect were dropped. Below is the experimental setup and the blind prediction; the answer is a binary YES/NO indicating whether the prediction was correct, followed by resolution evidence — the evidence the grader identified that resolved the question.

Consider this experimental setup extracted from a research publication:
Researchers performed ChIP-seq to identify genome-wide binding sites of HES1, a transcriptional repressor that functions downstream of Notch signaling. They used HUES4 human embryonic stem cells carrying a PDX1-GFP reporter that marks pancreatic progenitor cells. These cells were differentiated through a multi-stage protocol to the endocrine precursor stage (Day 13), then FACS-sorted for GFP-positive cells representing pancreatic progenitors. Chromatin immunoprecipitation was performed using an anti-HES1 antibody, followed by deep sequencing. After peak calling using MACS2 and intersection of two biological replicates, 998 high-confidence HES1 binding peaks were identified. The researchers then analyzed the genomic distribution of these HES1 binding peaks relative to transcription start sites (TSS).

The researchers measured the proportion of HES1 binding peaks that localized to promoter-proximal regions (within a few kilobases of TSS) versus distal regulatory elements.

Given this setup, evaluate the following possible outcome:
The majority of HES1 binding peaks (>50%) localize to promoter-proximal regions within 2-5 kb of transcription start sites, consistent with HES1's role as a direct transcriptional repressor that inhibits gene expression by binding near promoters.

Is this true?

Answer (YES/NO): YES